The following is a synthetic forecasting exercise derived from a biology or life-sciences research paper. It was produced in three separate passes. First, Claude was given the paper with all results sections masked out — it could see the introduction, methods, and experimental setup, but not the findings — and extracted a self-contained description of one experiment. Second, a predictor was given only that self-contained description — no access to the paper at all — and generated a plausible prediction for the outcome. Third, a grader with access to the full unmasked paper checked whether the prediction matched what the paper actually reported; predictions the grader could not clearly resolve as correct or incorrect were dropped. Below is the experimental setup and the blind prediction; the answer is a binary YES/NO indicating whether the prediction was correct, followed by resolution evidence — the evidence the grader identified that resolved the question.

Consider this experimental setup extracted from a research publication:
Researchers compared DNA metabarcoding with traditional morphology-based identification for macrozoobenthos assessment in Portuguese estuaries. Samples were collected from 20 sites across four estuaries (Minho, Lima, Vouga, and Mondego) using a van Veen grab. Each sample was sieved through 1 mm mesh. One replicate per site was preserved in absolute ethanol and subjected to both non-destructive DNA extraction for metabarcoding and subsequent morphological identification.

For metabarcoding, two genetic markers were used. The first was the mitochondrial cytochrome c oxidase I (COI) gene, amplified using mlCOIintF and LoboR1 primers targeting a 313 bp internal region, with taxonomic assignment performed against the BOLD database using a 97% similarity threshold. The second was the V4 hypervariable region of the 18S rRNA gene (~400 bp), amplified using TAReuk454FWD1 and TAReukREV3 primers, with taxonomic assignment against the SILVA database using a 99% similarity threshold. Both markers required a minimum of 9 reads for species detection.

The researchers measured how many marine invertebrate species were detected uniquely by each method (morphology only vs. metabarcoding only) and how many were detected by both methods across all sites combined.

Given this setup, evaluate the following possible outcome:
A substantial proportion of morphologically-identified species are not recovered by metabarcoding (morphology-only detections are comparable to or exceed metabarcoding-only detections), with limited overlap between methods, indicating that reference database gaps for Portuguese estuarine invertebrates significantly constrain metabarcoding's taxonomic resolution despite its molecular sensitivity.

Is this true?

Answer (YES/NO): NO